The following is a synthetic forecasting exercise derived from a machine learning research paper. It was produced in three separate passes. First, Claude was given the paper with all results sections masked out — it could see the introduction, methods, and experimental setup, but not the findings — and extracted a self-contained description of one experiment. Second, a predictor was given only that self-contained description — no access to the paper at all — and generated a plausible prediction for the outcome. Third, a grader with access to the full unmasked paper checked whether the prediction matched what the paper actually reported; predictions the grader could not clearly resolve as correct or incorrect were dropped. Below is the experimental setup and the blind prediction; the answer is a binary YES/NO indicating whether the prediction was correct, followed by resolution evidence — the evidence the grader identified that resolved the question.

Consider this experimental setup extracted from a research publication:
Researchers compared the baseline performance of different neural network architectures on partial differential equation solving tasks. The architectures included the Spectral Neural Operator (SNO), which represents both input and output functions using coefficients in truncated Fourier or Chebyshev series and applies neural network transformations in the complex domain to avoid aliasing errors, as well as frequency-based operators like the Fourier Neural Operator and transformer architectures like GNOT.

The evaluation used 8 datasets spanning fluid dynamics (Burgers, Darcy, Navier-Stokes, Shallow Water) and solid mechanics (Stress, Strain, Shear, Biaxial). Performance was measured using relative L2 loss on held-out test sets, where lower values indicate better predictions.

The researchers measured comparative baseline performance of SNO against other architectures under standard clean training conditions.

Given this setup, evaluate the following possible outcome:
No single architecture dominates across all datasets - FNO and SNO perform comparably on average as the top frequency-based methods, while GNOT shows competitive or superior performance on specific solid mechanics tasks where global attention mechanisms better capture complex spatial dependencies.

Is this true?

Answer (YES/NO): NO